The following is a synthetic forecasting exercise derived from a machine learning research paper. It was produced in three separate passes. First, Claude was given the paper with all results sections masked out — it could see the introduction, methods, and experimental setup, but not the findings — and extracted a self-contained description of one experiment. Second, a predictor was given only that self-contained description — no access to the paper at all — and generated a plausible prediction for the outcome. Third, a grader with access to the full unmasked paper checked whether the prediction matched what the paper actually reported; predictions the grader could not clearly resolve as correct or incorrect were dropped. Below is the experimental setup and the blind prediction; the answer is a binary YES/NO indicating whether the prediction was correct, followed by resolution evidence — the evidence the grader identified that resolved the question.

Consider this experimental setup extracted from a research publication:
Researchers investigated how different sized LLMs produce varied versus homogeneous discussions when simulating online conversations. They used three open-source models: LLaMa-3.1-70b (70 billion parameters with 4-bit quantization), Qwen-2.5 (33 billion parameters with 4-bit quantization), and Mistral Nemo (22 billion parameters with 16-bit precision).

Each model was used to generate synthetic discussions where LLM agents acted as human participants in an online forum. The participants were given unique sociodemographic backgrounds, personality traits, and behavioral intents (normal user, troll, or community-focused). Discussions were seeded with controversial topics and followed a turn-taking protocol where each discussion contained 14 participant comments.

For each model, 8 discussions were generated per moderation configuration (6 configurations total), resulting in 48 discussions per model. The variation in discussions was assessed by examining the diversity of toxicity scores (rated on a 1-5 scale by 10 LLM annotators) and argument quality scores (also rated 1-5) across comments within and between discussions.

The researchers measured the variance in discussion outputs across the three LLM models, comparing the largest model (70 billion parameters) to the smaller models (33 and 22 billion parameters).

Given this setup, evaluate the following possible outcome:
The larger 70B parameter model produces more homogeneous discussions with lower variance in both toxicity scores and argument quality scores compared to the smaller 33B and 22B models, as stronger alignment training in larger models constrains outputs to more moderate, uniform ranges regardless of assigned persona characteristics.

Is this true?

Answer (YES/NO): NO